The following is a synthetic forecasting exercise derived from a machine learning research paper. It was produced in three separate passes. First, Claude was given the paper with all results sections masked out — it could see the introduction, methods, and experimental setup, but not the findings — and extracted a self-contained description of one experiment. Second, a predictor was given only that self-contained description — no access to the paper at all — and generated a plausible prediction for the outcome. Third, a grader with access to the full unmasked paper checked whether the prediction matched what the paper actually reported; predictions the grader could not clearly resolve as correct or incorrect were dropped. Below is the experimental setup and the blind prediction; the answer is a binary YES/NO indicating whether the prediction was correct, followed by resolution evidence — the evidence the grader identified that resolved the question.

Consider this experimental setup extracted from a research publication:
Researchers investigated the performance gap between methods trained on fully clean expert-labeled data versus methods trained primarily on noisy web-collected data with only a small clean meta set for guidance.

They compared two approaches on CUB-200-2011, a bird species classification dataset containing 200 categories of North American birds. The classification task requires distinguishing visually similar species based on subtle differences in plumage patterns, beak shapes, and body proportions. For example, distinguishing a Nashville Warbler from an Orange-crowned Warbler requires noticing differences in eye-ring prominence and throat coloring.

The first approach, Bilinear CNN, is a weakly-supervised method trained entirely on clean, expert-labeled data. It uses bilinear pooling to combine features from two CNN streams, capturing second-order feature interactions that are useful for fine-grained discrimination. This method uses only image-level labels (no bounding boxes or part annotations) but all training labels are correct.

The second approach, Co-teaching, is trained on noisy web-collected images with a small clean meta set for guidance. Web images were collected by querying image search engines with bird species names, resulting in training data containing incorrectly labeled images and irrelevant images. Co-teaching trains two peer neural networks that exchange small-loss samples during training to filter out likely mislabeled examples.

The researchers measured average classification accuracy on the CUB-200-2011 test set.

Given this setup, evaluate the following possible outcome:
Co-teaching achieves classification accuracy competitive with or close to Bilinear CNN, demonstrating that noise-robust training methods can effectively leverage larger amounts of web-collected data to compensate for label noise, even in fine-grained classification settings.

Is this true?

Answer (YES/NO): YES